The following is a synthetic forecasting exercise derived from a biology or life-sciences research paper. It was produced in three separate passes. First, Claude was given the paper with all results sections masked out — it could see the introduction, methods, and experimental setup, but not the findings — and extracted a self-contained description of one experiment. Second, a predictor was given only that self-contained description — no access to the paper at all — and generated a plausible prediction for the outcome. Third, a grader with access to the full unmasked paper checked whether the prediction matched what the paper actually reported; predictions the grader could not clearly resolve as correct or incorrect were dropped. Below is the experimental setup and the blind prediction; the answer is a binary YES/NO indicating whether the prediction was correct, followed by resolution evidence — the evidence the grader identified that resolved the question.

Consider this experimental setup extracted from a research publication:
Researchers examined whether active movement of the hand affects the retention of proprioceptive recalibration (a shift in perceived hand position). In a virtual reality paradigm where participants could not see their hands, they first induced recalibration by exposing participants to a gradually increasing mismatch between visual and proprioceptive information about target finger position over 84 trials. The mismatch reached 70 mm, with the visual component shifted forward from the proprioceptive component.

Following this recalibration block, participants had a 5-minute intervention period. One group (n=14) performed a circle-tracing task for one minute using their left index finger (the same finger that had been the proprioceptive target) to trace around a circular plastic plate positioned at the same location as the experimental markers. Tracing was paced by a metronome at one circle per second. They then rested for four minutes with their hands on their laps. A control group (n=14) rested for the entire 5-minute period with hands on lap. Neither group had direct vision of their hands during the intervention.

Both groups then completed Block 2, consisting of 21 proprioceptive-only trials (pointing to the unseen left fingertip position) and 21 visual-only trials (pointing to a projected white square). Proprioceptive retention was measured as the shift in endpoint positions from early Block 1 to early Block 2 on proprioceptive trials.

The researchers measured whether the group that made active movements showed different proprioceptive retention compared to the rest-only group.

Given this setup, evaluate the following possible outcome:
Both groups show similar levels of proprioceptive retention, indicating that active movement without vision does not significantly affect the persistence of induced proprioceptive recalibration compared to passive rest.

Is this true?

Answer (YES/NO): NO